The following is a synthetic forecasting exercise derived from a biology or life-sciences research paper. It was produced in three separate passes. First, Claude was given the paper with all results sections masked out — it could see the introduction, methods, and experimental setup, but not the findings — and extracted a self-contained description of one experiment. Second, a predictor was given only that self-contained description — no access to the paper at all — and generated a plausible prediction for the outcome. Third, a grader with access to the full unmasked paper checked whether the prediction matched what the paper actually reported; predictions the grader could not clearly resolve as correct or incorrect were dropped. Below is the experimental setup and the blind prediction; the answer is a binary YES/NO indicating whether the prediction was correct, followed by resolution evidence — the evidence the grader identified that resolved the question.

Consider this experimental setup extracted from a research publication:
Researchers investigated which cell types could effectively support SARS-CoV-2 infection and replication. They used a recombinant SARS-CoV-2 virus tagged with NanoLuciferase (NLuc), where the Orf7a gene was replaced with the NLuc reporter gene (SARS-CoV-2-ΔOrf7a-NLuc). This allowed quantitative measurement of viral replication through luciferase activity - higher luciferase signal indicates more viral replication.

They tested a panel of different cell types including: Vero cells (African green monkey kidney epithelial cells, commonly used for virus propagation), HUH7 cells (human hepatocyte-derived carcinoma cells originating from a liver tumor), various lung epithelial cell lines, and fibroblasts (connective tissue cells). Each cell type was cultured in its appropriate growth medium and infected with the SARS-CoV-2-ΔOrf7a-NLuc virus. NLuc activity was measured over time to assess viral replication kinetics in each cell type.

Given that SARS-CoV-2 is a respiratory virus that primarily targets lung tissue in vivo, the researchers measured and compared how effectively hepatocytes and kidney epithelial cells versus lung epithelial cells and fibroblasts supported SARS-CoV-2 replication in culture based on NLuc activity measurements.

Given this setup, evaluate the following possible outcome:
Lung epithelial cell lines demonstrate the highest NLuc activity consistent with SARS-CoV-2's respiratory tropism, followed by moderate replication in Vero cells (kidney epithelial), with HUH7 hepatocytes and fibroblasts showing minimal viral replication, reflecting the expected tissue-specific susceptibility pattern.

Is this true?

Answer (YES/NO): NO